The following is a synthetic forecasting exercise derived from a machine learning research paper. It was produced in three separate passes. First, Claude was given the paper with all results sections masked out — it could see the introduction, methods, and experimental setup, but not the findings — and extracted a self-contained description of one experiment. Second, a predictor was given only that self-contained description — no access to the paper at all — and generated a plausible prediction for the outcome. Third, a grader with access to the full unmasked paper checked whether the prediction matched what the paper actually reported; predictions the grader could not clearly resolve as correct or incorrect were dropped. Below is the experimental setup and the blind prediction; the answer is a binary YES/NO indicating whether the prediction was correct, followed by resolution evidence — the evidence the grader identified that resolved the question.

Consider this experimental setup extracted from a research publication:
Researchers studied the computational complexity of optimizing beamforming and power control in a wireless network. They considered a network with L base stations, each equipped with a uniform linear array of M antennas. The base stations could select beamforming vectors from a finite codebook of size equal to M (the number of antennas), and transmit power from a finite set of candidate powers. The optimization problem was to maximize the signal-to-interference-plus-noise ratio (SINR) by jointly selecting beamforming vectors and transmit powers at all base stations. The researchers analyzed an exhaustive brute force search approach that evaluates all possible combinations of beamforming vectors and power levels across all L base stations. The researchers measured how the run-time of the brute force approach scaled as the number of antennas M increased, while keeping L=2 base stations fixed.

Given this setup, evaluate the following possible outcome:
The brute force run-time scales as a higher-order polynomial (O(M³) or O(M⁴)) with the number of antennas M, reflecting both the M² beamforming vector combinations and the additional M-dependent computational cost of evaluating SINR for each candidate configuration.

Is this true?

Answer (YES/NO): NO